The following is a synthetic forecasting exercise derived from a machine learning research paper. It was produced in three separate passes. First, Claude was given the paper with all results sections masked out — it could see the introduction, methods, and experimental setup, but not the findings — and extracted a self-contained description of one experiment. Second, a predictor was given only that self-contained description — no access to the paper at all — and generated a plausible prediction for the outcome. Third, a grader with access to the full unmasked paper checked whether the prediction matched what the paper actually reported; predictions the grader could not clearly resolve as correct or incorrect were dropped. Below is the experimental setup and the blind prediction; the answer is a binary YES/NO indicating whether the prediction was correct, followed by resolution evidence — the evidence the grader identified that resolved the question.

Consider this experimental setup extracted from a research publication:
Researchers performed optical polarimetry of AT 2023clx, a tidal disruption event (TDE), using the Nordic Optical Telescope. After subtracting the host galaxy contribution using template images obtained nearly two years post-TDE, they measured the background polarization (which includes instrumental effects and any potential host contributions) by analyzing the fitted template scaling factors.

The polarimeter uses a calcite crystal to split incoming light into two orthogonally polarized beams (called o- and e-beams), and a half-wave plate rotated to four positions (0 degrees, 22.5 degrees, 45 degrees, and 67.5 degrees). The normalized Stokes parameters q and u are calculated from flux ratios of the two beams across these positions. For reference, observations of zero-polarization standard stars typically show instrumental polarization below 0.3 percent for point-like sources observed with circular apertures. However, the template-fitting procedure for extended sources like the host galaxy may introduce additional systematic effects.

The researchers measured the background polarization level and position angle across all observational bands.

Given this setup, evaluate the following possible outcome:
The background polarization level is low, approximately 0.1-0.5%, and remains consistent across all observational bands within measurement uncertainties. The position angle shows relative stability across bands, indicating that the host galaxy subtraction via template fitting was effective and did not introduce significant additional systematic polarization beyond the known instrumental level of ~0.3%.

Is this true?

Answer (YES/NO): NO